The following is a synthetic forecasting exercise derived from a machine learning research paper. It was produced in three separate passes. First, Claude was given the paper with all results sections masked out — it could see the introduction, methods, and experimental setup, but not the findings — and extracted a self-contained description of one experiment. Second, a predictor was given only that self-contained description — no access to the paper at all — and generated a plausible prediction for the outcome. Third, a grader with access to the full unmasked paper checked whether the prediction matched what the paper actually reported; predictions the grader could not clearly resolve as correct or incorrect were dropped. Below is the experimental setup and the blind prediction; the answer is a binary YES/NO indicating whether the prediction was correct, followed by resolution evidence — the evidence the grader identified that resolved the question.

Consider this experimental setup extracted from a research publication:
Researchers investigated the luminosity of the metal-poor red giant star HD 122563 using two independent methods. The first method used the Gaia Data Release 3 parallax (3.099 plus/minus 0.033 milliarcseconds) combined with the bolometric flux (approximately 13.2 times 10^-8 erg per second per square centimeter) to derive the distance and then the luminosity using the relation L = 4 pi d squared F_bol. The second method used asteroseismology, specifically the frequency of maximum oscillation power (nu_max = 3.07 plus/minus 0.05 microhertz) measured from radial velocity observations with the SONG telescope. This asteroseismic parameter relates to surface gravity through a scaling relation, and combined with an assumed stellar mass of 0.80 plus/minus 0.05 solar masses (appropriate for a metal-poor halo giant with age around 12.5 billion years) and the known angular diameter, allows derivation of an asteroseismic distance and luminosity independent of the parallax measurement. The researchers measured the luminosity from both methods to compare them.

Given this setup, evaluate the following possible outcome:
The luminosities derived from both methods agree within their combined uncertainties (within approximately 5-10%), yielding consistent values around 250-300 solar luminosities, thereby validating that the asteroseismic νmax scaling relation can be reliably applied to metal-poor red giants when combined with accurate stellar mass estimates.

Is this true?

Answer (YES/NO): NO